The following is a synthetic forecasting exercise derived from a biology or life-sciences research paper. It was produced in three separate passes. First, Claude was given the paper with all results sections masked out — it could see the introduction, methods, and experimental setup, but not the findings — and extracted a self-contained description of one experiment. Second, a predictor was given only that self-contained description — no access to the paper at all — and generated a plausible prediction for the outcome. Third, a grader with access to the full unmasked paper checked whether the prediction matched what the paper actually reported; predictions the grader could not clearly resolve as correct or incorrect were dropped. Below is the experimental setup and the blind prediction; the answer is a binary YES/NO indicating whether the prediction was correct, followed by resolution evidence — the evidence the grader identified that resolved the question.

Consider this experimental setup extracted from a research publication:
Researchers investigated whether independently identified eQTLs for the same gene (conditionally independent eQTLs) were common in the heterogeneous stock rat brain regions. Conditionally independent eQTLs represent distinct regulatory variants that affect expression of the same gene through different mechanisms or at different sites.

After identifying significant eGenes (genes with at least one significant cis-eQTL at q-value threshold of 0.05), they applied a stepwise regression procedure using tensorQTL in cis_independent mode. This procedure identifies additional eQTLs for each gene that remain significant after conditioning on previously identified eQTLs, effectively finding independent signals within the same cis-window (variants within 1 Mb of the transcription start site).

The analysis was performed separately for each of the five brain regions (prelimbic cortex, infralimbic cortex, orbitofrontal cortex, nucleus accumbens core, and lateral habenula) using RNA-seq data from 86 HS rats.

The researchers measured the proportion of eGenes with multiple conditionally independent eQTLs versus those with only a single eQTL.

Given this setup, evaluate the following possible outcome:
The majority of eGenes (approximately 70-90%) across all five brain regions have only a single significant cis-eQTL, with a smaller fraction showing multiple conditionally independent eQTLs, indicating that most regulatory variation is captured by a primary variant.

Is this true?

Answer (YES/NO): NO